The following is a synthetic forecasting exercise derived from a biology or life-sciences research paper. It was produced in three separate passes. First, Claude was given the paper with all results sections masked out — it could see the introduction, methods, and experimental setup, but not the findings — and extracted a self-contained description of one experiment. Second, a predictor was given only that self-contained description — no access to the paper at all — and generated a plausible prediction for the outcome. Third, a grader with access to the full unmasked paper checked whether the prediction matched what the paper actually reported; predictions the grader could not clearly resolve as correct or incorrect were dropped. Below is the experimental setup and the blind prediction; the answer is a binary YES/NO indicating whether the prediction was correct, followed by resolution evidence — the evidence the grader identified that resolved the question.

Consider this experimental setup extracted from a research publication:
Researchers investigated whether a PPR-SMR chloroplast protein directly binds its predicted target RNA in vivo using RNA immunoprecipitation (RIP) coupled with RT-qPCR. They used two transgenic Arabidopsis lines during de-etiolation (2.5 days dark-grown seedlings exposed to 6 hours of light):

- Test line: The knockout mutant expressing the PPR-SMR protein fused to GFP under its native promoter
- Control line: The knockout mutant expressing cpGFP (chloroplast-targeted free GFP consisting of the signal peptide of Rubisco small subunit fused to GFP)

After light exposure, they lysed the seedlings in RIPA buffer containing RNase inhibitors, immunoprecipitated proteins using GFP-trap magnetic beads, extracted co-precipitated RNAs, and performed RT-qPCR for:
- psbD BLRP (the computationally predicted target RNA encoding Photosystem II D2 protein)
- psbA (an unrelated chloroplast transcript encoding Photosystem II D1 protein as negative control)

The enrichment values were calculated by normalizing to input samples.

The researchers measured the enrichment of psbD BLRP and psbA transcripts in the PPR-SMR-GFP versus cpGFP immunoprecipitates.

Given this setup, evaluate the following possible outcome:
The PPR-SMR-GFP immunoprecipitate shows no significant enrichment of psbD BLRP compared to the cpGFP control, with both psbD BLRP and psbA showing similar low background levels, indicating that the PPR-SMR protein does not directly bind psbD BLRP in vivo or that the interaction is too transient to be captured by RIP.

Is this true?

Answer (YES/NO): NO